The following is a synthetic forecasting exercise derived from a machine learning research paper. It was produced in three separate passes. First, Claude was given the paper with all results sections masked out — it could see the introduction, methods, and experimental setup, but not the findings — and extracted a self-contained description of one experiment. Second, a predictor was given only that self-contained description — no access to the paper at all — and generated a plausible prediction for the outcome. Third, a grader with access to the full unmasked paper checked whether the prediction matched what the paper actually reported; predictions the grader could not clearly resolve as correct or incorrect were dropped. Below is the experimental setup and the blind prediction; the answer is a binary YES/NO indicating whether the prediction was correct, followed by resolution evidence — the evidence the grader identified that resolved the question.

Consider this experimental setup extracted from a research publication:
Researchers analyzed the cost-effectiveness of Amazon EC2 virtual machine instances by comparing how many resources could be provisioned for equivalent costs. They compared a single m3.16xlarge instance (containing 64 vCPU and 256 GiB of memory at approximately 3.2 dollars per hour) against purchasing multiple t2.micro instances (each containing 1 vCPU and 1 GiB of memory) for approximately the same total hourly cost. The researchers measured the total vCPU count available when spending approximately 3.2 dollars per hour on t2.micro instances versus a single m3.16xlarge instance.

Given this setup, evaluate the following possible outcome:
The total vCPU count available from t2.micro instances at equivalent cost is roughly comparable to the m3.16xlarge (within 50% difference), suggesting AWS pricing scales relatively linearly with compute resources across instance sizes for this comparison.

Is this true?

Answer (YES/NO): NO